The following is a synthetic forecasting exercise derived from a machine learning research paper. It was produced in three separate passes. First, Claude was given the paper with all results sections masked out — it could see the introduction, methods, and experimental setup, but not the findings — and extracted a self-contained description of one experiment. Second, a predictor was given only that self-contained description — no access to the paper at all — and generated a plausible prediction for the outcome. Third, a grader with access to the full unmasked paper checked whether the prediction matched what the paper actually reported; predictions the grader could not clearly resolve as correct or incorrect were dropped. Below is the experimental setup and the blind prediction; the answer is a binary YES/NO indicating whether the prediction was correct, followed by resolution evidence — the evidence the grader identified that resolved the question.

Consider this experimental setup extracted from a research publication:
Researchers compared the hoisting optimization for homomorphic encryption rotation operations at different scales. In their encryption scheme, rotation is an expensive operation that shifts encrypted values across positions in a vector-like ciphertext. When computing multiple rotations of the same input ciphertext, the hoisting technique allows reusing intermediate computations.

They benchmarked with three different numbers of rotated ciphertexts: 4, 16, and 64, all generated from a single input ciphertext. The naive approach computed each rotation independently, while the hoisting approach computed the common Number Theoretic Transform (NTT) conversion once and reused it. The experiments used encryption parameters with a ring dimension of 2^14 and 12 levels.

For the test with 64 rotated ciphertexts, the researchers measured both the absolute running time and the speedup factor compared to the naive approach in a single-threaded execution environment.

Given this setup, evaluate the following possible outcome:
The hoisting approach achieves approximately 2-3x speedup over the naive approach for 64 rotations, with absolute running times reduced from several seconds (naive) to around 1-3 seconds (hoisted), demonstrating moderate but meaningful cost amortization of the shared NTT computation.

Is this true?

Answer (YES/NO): YES